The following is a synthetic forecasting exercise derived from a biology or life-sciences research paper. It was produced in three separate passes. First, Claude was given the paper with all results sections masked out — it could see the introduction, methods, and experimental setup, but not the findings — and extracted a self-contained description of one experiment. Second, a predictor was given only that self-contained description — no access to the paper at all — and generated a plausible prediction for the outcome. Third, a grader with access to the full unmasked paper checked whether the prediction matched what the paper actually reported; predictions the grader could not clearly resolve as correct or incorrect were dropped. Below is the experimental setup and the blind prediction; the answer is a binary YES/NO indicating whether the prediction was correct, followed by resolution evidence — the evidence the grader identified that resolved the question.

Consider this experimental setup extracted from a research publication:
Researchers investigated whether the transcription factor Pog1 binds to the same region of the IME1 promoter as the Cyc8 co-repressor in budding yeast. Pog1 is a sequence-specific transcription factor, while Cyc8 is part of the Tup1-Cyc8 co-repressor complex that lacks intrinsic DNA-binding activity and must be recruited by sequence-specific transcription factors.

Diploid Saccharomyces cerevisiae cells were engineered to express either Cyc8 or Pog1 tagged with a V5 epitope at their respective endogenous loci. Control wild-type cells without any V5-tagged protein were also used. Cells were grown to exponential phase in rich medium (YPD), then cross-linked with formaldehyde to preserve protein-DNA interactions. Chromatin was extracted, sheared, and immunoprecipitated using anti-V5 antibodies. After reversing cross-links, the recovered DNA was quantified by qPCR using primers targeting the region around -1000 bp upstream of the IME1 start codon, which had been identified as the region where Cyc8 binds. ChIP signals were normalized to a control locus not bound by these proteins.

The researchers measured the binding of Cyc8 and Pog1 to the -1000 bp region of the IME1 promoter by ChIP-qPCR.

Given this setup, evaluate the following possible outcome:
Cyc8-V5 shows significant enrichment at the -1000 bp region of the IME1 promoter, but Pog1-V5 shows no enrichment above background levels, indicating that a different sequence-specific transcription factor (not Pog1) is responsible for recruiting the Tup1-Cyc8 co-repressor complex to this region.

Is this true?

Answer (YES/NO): NO